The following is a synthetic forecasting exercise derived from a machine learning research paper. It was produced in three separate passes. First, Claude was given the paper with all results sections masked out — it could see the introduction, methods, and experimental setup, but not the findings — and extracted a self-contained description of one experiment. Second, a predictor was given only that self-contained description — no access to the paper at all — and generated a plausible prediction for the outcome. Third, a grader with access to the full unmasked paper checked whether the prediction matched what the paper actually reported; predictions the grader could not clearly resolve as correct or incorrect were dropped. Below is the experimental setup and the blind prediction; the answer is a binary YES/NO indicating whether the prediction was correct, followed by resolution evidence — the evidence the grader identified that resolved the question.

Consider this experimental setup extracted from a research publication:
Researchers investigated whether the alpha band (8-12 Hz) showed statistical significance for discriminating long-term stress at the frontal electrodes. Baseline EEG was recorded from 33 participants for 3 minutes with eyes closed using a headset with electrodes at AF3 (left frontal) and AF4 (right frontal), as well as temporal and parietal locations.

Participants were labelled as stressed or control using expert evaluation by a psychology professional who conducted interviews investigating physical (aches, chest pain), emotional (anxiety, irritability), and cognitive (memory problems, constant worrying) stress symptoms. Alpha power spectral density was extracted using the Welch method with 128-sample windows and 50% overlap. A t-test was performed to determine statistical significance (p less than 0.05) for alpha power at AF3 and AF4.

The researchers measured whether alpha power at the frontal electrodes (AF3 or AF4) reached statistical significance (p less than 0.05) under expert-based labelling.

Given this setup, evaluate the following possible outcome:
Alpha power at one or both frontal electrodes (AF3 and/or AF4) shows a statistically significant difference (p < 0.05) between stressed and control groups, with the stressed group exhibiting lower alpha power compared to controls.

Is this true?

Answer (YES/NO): NO